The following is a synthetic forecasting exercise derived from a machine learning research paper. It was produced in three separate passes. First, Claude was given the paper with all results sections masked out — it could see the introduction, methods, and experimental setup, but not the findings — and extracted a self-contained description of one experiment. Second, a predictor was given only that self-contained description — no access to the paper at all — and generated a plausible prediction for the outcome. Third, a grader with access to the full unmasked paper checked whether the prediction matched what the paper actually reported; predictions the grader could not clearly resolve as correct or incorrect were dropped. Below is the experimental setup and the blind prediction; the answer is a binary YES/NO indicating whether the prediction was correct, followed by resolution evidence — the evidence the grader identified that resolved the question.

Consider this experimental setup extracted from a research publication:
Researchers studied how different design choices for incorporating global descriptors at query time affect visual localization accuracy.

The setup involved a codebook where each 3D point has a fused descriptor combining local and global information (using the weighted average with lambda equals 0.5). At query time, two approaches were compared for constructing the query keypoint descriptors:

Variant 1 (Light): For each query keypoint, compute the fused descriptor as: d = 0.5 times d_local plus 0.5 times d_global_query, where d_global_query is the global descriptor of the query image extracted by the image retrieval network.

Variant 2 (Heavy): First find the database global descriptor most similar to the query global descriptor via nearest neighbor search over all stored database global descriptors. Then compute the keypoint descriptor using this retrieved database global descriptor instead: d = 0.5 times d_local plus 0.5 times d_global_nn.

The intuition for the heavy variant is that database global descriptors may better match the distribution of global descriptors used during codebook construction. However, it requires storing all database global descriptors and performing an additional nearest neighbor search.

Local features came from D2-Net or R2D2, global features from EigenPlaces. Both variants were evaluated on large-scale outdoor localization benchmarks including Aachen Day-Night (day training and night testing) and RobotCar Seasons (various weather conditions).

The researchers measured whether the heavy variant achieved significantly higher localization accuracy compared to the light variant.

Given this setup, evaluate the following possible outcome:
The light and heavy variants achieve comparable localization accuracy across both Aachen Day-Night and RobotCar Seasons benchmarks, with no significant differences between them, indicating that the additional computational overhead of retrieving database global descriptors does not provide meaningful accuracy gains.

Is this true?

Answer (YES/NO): NO